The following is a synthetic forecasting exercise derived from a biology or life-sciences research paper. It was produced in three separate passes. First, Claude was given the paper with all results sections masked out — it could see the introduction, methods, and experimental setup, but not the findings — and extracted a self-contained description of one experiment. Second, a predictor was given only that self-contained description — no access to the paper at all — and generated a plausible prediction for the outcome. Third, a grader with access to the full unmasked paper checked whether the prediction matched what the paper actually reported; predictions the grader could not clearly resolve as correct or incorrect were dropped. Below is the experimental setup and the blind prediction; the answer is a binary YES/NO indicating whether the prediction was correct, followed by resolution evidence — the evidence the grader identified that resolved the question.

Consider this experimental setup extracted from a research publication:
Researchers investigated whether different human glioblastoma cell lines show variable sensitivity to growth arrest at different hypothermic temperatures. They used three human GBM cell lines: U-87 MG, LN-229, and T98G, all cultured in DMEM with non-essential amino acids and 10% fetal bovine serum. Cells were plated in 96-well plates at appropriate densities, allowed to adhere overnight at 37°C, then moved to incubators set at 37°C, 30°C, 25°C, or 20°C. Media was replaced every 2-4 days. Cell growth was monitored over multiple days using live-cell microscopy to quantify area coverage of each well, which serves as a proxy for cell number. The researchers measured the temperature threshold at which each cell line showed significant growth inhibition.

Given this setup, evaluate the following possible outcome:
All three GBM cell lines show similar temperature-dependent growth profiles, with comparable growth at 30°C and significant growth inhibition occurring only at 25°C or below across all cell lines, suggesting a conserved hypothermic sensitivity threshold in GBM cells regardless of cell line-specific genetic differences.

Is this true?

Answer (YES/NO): NO